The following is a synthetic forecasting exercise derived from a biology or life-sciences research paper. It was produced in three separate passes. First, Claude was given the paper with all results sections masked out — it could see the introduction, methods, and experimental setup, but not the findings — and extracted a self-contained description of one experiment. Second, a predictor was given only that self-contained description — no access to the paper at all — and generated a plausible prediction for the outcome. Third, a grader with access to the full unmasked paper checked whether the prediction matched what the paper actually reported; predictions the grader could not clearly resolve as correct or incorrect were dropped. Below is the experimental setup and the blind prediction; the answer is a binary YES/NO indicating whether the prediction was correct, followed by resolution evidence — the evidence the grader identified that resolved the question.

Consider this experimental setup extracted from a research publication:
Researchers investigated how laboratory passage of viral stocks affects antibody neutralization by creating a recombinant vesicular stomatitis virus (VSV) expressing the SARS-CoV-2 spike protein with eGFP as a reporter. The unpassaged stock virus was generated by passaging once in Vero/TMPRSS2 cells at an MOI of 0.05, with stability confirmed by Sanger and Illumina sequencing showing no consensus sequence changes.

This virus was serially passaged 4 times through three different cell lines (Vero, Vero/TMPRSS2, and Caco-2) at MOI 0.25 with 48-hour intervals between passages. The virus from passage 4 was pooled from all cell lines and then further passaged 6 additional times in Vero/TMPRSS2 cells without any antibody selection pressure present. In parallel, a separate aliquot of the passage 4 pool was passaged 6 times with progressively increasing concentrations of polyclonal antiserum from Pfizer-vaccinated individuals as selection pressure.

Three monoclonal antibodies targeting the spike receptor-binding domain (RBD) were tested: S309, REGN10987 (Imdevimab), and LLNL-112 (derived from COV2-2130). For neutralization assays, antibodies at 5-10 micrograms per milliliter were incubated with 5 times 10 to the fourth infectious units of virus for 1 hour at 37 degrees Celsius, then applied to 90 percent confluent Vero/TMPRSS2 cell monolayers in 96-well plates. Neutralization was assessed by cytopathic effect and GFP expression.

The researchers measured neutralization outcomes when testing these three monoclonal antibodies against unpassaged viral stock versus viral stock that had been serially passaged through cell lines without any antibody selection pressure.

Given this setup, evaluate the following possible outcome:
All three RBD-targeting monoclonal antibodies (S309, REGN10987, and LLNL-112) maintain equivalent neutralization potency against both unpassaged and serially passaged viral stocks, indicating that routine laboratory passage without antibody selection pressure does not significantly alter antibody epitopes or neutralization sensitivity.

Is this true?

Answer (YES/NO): NO